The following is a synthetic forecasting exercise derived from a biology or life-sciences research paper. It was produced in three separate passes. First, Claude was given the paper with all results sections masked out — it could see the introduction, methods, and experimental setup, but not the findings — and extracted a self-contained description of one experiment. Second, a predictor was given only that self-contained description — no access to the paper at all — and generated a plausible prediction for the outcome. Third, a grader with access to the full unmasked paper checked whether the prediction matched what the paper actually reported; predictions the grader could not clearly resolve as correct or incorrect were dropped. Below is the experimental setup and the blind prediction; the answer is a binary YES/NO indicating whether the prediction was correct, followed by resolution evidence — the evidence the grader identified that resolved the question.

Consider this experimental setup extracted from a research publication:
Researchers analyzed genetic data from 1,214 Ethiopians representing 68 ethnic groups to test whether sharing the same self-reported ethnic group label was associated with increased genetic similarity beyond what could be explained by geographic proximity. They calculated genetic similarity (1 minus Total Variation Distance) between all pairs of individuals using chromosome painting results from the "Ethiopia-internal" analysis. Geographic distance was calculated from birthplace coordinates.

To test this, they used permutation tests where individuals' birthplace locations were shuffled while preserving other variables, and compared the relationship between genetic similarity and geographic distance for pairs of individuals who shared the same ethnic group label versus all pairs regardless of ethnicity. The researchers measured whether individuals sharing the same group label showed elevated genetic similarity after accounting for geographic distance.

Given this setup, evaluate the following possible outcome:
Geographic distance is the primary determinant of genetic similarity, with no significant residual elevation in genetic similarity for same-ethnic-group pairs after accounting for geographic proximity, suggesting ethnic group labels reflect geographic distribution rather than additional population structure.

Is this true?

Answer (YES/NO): NO